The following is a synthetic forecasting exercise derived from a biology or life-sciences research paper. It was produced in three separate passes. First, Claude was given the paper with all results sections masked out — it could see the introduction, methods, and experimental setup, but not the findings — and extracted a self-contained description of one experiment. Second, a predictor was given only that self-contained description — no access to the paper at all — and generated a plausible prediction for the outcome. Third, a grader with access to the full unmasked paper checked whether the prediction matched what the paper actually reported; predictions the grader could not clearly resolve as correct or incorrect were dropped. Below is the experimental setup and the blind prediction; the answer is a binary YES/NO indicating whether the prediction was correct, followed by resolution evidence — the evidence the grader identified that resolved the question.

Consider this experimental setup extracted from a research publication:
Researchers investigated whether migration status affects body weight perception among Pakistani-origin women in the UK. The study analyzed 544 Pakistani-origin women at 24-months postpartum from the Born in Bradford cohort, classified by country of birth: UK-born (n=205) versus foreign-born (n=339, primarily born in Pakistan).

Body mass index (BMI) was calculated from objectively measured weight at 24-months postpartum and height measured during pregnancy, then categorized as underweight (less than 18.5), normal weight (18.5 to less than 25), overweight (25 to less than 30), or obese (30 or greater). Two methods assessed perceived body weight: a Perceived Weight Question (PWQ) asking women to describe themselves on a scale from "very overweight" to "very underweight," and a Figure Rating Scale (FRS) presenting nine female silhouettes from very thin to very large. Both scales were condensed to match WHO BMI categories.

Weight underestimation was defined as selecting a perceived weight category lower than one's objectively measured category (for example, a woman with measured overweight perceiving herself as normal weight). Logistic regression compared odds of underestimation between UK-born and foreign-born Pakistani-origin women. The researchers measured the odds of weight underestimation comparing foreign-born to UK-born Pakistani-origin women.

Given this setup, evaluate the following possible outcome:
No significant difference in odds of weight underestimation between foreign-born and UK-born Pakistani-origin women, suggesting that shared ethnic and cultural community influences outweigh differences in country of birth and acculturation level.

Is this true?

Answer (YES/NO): NO